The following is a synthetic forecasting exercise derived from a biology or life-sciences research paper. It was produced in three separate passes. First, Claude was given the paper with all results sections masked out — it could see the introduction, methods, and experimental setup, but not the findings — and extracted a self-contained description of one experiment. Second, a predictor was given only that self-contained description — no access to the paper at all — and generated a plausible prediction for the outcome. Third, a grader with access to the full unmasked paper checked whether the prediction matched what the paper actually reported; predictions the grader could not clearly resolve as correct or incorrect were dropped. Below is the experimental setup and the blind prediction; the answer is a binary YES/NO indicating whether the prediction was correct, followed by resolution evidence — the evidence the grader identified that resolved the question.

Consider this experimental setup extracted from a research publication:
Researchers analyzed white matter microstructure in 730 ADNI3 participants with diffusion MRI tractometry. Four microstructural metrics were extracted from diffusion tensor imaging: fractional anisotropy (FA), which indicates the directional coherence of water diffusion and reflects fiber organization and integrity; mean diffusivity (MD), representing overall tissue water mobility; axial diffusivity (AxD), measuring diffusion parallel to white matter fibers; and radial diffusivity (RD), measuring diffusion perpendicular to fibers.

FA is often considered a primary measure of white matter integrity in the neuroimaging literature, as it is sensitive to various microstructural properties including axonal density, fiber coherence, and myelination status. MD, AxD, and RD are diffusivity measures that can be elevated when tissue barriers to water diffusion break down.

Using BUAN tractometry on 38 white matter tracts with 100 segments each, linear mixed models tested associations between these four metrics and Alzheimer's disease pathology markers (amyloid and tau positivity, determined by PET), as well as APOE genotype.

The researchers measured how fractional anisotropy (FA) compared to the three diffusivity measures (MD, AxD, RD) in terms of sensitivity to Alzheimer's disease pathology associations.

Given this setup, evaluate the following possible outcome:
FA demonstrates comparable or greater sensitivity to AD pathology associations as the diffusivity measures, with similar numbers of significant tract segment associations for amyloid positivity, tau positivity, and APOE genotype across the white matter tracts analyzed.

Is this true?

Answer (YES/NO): NO